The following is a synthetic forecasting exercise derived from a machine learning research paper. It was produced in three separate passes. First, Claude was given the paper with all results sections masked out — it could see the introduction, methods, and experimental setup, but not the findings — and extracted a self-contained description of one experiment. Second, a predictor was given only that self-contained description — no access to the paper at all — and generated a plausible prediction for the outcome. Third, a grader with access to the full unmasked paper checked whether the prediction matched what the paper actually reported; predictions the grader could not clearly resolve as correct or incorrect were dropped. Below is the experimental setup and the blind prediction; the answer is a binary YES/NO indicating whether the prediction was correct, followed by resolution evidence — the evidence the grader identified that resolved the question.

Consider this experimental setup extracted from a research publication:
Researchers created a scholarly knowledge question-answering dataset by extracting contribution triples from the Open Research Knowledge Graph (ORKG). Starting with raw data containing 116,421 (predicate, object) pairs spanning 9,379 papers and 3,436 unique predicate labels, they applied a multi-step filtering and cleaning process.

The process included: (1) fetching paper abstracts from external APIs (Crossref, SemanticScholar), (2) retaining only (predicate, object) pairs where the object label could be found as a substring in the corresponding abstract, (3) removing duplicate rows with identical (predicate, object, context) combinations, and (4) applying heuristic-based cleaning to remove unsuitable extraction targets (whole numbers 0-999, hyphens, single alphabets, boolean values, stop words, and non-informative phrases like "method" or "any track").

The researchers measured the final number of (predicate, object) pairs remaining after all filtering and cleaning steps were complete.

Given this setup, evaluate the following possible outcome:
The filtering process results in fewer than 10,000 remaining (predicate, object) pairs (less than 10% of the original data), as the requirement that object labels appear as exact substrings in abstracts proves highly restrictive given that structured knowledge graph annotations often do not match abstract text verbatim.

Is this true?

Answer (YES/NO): YES